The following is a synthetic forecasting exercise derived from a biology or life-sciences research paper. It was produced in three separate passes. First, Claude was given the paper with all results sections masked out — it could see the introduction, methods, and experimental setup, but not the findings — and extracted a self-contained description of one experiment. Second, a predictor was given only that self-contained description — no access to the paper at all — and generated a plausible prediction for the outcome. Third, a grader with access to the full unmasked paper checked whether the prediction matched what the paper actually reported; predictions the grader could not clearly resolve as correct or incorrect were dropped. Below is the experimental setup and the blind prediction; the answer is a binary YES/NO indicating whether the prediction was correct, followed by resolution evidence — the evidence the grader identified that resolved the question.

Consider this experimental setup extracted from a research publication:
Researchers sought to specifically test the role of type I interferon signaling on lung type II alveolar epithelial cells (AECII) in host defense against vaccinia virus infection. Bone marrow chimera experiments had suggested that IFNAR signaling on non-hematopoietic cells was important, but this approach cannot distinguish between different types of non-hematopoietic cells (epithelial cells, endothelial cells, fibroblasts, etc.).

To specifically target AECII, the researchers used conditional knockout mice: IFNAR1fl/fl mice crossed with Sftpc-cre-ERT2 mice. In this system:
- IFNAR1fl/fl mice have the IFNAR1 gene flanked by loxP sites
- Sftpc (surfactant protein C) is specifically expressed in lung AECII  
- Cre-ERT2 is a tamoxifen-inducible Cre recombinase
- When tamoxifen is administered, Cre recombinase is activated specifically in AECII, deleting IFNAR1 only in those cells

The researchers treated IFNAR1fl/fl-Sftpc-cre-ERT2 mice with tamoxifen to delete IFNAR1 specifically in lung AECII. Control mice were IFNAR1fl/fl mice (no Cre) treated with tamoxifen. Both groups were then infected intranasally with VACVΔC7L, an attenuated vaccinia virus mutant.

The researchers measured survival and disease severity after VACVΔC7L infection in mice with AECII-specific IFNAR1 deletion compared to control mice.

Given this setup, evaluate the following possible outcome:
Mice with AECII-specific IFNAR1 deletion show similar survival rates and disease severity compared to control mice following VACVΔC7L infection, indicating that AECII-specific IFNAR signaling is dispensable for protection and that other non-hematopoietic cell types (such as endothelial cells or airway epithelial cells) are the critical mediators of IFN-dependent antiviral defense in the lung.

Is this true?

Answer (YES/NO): NO